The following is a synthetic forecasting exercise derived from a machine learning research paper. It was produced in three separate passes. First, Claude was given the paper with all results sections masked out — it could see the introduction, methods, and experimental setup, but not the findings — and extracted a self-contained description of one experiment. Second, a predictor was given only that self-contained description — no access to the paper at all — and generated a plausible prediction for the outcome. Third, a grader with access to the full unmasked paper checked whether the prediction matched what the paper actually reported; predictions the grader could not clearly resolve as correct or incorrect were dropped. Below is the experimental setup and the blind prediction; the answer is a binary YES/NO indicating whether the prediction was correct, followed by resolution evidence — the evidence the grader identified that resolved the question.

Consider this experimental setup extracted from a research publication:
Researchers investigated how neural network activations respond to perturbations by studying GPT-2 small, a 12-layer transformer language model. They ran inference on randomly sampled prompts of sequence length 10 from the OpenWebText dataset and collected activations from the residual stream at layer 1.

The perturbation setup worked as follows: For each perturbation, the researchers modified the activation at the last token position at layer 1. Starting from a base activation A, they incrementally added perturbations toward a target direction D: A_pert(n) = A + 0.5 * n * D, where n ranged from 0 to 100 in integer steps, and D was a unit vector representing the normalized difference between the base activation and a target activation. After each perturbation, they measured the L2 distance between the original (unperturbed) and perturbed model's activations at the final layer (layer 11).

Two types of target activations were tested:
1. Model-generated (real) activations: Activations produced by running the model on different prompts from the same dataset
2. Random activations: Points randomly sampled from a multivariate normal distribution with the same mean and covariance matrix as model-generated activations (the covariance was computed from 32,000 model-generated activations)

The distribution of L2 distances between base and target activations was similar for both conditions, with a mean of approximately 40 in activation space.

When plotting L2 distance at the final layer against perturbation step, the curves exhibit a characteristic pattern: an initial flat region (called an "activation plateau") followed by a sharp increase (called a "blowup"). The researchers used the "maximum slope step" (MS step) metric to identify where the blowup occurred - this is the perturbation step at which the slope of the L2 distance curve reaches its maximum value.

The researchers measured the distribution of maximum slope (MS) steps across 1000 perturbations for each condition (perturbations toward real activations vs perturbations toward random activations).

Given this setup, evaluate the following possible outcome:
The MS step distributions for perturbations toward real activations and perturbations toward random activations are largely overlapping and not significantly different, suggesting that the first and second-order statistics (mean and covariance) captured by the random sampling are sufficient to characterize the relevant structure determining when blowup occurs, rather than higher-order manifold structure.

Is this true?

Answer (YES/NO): NO